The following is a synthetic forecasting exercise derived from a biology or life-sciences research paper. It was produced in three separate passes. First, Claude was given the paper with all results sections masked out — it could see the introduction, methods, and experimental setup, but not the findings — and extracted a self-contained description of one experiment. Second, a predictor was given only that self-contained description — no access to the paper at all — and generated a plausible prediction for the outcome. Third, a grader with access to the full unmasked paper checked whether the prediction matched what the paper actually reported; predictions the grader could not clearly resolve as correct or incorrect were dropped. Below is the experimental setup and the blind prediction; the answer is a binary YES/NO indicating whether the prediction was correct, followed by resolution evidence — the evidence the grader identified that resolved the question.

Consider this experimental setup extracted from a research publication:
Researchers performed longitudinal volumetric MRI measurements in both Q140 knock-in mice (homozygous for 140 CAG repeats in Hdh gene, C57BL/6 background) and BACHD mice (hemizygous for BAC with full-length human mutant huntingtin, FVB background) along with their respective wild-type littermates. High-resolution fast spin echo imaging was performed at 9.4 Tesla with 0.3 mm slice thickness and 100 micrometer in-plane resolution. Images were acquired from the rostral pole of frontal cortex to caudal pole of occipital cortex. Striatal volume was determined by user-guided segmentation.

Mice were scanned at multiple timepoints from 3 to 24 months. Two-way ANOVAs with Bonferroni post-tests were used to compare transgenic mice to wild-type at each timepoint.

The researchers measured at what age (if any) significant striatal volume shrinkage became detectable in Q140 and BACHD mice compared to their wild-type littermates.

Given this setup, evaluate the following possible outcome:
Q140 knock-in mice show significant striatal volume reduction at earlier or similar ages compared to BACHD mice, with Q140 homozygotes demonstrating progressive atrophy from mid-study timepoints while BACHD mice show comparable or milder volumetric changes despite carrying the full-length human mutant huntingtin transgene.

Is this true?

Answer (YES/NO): YES